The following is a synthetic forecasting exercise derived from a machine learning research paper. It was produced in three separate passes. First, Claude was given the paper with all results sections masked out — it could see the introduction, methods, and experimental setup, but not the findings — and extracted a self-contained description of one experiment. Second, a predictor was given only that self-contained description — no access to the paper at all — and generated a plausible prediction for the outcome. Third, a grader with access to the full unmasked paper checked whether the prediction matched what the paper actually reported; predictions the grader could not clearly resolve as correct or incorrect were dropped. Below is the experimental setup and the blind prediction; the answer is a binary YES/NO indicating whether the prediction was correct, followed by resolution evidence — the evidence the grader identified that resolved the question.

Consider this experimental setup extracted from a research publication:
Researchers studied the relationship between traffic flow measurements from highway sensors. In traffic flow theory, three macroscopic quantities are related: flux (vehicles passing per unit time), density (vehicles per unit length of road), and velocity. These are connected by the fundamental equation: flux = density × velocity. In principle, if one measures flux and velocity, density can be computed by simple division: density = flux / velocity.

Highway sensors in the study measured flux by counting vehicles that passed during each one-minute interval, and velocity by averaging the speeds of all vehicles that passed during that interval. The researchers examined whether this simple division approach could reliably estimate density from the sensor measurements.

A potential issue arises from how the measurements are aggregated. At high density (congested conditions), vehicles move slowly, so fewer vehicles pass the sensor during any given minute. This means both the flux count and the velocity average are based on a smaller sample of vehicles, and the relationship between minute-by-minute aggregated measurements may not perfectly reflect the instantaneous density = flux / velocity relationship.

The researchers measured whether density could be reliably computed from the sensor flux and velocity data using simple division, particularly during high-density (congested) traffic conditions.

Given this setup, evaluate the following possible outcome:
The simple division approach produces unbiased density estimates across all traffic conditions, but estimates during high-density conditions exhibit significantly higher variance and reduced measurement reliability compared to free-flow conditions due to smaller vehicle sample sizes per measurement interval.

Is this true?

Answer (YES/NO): NO